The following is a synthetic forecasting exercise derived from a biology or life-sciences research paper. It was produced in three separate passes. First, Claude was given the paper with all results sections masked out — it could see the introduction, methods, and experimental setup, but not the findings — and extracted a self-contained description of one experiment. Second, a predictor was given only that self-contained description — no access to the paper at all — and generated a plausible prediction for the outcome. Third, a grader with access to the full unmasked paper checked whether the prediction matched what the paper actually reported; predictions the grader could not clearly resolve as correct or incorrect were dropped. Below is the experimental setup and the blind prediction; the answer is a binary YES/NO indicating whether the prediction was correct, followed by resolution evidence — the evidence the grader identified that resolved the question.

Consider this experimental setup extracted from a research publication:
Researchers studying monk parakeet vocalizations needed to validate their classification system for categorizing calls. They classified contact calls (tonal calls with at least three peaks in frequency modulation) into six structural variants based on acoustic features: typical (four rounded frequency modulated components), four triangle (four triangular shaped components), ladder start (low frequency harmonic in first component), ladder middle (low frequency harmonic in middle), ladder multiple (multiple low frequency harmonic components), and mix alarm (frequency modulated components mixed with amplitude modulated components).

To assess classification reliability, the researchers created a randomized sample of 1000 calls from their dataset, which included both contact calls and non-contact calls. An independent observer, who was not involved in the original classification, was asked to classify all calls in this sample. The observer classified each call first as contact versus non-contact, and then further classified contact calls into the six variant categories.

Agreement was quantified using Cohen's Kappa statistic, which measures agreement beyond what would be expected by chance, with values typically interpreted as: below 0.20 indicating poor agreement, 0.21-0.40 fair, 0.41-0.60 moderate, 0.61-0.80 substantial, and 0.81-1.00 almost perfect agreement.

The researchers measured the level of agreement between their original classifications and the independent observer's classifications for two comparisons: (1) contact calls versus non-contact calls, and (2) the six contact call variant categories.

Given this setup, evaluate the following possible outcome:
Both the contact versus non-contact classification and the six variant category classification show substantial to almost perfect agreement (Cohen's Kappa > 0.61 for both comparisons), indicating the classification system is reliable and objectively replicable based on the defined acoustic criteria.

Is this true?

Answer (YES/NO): NO